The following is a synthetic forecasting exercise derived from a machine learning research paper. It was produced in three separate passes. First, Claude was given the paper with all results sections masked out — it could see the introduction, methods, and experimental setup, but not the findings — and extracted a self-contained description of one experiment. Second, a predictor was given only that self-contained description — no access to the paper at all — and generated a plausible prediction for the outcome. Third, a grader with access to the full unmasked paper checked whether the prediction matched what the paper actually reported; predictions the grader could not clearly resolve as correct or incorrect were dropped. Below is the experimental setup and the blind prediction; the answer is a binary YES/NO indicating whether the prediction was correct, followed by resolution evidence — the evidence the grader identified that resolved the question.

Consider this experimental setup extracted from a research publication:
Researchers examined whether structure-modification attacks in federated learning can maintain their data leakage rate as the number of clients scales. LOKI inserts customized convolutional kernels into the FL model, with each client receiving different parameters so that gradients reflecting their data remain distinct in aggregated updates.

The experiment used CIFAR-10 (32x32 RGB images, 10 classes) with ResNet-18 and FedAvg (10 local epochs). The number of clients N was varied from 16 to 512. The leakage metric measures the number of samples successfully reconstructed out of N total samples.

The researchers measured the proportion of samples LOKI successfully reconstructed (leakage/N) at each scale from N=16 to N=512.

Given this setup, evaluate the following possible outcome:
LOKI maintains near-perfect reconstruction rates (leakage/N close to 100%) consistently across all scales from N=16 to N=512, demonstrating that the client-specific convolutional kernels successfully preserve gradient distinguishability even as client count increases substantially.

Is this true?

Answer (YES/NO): NO